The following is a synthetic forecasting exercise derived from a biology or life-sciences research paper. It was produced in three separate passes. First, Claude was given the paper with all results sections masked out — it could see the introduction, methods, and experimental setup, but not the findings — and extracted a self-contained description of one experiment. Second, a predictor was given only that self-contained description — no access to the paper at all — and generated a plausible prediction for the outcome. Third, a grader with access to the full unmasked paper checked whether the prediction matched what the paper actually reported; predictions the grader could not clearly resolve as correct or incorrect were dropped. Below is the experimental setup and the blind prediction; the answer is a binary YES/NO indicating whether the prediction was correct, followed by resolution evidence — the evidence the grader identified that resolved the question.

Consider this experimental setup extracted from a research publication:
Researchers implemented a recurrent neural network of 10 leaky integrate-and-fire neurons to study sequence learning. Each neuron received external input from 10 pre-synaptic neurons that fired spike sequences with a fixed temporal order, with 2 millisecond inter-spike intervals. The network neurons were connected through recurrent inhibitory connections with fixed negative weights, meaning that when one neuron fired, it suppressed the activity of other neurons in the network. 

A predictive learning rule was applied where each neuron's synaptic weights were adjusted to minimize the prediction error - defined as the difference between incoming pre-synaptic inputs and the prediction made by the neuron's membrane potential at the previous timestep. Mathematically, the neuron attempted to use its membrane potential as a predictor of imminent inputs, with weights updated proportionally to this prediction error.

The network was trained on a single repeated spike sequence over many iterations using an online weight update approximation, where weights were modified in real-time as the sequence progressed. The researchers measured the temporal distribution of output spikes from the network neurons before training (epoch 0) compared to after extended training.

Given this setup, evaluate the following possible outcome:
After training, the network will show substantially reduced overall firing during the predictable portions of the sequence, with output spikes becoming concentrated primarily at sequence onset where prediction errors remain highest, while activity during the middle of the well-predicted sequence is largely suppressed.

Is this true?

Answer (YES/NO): YES